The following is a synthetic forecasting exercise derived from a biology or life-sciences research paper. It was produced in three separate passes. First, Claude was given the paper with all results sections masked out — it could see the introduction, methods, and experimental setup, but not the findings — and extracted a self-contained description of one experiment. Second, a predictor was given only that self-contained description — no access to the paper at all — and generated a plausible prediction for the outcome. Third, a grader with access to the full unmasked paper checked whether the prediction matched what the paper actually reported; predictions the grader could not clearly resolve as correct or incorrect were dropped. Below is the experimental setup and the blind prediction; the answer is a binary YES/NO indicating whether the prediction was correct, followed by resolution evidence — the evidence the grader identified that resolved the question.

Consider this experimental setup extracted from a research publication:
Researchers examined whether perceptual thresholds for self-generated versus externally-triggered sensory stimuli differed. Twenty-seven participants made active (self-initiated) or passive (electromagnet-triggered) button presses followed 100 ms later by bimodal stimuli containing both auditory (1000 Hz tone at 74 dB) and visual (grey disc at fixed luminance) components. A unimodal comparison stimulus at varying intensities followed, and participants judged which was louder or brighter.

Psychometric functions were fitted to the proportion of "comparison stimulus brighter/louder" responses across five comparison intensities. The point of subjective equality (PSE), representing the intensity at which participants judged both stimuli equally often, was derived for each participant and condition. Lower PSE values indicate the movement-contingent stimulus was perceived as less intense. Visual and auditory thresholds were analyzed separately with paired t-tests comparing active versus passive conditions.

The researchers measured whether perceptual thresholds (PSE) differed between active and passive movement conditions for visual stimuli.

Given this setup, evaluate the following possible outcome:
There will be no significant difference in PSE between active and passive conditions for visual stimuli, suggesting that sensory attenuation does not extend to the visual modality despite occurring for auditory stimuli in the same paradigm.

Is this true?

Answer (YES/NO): NO